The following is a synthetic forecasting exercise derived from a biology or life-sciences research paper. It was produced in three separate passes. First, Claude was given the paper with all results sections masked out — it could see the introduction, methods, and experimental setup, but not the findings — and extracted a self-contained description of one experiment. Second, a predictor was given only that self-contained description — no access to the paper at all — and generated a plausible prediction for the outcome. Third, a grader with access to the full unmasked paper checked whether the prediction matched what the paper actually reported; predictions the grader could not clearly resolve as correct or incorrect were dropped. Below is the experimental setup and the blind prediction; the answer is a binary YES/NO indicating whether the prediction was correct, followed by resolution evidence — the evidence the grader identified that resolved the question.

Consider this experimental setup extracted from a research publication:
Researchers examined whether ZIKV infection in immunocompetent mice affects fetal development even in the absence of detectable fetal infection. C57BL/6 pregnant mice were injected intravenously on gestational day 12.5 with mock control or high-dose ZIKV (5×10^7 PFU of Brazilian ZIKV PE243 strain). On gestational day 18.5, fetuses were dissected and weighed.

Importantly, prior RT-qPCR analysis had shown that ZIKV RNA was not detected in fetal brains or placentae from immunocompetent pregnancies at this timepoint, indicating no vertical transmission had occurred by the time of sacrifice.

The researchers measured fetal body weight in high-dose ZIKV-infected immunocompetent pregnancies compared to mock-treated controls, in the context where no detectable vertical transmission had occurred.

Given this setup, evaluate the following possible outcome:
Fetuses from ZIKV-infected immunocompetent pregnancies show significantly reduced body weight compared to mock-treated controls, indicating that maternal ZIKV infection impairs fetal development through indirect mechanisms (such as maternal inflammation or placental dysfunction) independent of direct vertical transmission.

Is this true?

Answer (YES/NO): YES